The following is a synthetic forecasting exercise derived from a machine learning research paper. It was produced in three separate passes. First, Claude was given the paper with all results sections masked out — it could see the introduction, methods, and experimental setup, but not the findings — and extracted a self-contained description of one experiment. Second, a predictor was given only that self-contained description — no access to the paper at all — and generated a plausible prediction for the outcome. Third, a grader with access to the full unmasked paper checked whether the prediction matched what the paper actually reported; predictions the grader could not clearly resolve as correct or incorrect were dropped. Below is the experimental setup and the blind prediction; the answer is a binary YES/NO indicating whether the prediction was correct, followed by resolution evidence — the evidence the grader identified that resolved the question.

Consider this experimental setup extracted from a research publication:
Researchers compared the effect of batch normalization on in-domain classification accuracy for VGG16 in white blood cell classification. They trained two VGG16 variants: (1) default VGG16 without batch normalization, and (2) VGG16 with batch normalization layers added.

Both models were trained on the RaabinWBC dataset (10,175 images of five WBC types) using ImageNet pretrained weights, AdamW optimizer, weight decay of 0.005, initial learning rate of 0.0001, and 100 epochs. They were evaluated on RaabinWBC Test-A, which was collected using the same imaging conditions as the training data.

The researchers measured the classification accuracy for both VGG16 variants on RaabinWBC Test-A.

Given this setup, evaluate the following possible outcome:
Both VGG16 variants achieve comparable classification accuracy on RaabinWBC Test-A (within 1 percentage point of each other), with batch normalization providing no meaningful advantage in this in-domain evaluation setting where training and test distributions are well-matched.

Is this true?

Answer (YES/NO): YES